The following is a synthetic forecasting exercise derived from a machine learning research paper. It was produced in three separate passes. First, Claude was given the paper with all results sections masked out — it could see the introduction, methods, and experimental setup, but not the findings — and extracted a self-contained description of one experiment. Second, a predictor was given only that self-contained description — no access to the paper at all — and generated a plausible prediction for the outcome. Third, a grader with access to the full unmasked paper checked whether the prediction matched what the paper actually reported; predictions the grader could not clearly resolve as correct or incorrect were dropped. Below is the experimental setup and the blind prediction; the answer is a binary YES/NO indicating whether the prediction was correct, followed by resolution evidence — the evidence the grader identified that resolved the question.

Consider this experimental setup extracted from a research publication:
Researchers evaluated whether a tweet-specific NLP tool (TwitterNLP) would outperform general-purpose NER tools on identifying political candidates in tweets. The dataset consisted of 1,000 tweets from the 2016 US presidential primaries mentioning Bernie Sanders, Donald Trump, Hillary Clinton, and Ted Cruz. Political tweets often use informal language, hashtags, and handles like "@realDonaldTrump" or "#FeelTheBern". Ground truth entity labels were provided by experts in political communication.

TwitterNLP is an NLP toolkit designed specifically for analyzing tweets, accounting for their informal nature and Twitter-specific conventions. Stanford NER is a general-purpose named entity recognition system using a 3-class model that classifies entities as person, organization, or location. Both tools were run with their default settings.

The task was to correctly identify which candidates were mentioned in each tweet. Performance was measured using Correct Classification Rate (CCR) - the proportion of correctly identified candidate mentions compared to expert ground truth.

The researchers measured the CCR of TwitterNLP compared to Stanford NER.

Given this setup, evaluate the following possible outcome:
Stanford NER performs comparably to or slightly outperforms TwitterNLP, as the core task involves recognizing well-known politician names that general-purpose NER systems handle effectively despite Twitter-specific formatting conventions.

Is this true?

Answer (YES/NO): YES